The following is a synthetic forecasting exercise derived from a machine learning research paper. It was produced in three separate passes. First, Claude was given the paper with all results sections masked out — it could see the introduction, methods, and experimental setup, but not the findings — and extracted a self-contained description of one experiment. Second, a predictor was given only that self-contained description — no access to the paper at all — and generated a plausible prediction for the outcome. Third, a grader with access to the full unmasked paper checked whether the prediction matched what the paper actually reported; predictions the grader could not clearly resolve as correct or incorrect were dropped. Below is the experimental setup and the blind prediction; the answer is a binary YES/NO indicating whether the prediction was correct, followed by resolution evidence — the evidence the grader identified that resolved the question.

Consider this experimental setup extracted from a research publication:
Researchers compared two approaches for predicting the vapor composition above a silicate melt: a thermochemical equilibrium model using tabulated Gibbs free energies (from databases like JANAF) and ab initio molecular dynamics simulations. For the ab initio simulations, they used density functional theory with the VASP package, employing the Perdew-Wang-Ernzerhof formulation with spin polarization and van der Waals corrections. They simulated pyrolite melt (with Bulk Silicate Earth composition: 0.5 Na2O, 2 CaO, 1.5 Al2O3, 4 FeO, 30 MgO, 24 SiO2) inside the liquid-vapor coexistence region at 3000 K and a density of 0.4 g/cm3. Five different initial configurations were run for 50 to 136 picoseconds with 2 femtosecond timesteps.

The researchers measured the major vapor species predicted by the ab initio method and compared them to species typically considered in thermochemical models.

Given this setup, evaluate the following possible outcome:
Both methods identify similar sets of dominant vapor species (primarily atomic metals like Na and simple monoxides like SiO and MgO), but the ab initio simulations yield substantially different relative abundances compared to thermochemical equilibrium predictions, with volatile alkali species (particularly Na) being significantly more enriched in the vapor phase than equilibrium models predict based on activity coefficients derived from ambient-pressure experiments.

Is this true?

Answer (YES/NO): NO